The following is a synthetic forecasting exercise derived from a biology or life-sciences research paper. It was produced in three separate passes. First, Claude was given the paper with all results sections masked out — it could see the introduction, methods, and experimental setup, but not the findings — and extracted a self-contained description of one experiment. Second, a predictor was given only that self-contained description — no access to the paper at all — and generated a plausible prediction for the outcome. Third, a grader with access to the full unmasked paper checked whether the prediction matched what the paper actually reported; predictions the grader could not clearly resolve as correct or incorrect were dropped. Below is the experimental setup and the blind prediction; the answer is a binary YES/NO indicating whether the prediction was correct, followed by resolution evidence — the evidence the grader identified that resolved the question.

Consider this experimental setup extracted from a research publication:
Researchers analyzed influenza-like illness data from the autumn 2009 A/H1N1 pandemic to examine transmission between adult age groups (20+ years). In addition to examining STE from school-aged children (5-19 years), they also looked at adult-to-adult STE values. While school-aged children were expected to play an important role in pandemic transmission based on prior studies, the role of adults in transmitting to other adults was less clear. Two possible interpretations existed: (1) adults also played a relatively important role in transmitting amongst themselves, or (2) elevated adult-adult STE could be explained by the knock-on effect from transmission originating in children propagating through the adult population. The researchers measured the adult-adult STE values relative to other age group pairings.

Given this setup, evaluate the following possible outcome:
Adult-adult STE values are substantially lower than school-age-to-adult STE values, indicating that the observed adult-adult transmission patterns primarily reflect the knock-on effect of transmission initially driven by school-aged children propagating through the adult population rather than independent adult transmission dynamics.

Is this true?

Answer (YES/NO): NO